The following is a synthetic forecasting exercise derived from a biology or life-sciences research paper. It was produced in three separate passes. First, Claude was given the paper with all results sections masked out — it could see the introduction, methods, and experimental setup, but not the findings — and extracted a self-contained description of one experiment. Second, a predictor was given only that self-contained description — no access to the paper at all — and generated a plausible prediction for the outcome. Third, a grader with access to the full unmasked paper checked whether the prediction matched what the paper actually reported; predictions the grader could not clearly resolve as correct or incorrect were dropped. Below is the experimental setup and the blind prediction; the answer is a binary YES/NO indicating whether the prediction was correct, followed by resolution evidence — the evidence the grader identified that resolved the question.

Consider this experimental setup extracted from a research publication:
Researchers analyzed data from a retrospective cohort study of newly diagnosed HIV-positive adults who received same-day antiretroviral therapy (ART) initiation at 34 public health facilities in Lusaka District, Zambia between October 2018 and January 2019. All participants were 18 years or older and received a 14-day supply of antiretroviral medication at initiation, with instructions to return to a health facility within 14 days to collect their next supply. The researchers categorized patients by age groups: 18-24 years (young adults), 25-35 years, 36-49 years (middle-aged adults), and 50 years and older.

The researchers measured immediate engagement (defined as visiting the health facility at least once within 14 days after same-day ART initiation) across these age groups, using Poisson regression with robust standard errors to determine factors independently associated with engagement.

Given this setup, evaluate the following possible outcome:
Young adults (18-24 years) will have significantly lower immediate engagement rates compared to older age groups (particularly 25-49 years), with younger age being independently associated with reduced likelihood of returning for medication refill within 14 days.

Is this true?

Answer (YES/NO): YES